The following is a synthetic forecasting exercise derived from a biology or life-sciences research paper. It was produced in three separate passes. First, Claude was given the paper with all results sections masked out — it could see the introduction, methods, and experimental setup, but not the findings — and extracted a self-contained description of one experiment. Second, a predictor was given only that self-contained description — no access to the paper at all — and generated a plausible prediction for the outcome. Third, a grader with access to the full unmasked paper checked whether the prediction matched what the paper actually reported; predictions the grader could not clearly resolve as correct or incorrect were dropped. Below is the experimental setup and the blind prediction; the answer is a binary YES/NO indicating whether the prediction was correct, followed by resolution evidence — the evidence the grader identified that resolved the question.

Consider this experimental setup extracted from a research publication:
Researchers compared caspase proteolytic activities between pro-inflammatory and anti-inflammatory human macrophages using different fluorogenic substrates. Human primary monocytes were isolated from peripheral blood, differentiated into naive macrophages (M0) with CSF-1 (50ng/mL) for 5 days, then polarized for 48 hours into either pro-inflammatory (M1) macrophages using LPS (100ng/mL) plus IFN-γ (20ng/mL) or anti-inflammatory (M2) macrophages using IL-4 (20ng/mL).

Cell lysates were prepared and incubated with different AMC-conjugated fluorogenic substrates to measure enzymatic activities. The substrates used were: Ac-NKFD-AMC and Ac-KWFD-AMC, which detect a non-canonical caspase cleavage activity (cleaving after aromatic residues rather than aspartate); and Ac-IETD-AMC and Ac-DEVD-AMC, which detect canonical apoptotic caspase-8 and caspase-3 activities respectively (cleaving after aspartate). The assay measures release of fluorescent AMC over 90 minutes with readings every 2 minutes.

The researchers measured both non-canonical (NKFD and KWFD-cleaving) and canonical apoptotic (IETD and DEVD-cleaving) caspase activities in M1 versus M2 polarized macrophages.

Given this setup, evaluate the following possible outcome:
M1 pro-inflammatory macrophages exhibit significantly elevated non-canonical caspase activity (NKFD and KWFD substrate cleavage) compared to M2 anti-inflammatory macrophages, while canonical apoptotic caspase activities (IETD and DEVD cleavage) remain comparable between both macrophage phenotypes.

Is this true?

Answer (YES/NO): NO